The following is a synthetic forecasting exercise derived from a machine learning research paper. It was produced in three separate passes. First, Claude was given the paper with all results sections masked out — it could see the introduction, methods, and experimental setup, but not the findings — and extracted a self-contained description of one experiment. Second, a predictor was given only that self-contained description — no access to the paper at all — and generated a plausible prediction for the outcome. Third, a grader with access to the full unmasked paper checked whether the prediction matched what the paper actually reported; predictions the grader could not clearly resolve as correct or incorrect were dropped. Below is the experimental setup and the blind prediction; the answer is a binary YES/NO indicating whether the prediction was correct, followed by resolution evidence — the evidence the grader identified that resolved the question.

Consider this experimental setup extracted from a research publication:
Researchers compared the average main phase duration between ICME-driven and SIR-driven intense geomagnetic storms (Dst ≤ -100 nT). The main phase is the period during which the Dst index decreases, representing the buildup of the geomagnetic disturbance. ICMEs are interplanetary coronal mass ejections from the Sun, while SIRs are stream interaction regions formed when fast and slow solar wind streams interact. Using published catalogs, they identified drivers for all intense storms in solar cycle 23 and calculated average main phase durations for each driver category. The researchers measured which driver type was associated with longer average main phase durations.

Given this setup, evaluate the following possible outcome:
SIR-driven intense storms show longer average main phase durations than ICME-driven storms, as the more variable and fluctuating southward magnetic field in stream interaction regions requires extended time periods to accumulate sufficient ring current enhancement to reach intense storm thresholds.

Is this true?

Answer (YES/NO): NO